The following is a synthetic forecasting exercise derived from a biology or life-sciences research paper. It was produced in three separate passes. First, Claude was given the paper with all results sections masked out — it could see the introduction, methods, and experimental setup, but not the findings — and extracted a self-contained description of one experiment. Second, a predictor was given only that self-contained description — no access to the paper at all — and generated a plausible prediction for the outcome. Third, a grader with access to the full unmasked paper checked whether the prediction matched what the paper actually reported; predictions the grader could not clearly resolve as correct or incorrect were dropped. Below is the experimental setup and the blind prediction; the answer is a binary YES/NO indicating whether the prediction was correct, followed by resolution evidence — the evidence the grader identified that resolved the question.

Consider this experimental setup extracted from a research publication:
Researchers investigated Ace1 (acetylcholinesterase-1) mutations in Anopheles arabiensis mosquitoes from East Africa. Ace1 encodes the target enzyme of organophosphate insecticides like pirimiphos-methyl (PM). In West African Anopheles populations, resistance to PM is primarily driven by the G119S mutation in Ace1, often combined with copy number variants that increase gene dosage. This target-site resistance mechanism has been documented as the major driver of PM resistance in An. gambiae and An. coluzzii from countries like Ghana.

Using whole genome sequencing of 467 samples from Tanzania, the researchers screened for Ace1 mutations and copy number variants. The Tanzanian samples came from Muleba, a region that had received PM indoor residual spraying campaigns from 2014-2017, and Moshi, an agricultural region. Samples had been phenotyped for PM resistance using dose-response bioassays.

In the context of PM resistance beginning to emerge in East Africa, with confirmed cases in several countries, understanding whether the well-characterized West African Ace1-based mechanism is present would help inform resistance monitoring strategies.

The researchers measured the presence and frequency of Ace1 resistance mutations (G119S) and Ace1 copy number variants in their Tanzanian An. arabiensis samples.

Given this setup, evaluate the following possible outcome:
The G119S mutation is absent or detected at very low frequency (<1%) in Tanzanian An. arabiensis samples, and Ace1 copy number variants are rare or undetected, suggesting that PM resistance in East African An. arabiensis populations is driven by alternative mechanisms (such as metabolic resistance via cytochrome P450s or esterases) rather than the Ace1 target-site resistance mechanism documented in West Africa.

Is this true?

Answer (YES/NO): YES